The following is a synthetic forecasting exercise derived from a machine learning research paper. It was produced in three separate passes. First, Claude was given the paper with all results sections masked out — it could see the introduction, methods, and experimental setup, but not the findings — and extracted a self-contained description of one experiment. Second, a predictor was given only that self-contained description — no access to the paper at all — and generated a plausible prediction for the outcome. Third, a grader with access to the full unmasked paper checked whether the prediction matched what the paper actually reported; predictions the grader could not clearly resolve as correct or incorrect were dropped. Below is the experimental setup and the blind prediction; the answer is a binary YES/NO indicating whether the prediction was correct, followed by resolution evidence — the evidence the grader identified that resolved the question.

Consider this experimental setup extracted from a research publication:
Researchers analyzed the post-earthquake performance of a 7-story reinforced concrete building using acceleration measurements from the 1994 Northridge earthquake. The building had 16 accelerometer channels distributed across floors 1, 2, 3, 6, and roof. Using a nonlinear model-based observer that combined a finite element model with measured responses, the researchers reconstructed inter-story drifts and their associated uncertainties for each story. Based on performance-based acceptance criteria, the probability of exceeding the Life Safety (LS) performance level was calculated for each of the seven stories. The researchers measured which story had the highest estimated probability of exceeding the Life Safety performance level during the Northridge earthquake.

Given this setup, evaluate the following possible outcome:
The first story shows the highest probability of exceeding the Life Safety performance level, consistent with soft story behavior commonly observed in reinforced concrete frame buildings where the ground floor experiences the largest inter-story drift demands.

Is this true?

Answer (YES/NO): NO